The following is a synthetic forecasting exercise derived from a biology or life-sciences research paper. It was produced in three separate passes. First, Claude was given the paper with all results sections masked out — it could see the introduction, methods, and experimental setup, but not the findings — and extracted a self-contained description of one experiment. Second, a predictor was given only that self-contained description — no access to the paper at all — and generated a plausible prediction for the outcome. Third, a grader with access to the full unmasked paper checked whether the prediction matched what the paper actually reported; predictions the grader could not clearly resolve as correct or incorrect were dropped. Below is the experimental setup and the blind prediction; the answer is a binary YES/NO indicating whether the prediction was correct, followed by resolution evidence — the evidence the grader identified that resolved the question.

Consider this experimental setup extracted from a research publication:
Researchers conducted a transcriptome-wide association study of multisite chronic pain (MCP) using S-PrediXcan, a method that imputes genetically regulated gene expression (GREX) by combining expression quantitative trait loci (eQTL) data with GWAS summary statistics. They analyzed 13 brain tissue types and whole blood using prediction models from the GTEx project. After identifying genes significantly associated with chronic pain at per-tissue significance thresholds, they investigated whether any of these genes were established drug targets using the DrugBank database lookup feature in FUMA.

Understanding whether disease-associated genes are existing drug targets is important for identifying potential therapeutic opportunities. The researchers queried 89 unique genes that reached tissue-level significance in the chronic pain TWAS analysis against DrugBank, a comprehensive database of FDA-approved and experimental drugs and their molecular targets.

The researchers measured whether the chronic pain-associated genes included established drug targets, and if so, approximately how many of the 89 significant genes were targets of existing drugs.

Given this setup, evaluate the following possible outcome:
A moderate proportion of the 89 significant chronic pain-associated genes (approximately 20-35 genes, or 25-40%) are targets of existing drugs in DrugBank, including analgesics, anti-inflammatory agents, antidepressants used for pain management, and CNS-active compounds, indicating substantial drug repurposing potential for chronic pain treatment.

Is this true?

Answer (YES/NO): NO